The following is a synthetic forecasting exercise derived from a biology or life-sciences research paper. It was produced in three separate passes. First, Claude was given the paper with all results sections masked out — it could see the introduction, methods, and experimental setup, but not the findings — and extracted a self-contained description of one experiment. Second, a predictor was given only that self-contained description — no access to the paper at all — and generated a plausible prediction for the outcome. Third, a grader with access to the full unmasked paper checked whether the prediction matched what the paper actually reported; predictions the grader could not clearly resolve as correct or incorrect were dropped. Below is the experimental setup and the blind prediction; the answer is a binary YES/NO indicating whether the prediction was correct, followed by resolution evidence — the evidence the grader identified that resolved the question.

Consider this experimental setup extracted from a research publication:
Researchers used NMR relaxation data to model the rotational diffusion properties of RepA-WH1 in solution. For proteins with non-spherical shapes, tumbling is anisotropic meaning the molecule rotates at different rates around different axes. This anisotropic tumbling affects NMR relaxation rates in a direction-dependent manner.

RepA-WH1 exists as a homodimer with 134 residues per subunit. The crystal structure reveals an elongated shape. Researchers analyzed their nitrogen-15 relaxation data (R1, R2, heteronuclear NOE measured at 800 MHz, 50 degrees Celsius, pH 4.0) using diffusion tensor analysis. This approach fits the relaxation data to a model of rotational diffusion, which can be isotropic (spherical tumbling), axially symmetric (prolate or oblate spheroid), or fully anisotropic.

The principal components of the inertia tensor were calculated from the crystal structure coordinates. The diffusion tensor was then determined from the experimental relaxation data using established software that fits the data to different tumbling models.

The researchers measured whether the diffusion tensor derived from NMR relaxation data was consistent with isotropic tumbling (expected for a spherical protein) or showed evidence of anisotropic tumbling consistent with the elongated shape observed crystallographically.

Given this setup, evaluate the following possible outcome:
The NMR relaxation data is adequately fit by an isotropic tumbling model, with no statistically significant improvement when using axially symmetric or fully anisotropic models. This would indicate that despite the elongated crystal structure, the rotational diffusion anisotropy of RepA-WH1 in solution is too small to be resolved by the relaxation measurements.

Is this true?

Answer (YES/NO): NO